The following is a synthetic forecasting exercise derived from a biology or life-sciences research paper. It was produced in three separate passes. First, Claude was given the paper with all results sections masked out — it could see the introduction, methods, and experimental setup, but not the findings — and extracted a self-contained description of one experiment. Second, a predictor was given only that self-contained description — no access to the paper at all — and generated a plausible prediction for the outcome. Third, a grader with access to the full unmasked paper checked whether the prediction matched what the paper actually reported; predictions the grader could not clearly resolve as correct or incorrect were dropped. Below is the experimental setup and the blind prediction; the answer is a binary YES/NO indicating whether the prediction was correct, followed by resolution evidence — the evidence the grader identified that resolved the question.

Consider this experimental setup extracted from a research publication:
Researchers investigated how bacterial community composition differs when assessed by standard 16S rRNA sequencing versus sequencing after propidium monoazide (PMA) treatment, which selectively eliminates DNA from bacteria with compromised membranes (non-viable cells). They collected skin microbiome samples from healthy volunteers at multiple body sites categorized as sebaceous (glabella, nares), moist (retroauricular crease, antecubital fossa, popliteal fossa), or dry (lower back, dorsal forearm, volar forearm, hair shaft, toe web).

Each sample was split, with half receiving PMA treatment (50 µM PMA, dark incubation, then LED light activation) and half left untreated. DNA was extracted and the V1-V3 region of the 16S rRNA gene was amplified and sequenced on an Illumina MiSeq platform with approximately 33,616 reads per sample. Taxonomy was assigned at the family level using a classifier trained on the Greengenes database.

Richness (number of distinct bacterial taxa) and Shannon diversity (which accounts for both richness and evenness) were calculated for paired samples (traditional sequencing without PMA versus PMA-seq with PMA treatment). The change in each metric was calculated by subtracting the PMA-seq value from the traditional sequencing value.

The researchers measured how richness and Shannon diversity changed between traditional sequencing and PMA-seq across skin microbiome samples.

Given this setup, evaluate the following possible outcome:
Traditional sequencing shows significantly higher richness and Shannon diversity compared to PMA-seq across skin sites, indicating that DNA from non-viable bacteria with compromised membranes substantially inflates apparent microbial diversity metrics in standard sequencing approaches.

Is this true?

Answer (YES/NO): YES